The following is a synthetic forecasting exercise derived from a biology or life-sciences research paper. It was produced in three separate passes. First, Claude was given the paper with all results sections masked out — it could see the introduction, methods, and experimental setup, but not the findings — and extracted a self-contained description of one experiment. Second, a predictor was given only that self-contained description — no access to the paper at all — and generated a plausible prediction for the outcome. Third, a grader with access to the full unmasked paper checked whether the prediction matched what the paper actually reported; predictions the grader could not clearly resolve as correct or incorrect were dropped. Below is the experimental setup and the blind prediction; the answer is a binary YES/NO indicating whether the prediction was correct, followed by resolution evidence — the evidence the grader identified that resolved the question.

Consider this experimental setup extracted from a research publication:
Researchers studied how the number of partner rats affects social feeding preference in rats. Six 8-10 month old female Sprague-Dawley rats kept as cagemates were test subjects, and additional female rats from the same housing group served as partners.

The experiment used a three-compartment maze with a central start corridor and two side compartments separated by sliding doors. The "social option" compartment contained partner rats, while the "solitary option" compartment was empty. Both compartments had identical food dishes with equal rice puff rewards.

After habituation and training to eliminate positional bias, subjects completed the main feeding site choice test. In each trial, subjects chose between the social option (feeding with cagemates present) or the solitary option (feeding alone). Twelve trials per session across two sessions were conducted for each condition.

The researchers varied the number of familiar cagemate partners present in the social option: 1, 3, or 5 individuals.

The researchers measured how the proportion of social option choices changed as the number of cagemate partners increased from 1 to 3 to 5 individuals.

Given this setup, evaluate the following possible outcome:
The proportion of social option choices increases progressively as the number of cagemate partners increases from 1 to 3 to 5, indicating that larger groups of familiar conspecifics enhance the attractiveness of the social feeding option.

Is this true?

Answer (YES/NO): NO